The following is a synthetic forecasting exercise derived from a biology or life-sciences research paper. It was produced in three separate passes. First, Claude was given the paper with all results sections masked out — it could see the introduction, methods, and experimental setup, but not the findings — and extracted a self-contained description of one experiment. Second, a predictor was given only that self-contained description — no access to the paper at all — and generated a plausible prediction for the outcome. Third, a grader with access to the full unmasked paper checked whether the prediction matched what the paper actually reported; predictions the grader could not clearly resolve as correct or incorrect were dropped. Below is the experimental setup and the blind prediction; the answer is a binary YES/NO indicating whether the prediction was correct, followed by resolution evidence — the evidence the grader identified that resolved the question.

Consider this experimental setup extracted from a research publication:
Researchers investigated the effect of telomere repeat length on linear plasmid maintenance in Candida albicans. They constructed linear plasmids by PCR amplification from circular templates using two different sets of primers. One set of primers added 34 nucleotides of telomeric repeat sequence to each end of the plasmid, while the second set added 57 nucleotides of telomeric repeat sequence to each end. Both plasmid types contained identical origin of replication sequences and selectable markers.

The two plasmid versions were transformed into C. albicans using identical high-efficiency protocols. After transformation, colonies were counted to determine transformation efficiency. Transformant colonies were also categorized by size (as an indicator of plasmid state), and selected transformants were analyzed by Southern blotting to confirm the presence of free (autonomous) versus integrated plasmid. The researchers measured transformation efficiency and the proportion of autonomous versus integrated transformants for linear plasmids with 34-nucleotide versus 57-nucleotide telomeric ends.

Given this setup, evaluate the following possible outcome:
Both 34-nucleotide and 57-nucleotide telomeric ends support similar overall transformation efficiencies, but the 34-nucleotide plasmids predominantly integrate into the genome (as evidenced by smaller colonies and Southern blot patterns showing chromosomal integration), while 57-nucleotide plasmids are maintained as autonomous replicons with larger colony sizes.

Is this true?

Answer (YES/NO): NO